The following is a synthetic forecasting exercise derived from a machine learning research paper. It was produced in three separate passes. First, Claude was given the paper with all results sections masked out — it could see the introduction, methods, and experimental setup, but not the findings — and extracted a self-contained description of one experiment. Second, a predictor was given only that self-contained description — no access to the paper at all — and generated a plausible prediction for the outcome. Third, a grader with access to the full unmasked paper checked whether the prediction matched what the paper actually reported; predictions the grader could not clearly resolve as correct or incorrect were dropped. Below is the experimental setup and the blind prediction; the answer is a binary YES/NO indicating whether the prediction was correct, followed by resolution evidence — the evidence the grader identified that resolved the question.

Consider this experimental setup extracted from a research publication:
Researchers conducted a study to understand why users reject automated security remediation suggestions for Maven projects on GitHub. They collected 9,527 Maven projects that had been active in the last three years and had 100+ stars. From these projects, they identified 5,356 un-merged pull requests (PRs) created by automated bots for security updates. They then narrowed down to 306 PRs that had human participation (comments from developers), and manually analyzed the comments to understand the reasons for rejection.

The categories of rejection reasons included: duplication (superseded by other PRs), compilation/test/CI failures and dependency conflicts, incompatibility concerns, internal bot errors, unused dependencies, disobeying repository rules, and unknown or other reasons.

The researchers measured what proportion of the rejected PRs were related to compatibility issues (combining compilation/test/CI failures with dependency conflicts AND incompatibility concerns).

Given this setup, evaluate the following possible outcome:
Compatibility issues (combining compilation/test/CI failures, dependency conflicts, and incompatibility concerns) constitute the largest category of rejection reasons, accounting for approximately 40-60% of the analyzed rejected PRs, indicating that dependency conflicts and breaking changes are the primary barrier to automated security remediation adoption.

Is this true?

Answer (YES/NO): YES